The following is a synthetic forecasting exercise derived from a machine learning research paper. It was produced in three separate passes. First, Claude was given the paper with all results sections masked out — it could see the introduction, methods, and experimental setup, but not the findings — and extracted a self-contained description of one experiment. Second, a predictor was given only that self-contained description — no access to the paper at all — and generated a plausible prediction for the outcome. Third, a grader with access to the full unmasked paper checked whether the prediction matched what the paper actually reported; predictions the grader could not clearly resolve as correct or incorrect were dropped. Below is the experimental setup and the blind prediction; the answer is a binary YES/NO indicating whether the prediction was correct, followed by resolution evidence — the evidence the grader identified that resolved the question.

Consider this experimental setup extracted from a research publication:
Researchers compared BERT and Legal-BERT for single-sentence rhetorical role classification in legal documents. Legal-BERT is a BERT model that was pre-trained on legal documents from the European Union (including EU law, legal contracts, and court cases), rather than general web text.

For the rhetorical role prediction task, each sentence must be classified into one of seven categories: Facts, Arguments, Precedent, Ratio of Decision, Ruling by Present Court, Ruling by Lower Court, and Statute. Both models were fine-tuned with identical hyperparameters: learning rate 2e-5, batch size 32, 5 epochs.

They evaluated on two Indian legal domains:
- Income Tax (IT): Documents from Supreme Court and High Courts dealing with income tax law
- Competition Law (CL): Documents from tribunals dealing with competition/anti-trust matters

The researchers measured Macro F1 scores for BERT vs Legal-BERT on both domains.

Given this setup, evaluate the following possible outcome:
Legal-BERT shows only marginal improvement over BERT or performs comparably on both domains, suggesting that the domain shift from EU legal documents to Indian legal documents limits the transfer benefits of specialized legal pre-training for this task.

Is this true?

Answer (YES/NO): YES